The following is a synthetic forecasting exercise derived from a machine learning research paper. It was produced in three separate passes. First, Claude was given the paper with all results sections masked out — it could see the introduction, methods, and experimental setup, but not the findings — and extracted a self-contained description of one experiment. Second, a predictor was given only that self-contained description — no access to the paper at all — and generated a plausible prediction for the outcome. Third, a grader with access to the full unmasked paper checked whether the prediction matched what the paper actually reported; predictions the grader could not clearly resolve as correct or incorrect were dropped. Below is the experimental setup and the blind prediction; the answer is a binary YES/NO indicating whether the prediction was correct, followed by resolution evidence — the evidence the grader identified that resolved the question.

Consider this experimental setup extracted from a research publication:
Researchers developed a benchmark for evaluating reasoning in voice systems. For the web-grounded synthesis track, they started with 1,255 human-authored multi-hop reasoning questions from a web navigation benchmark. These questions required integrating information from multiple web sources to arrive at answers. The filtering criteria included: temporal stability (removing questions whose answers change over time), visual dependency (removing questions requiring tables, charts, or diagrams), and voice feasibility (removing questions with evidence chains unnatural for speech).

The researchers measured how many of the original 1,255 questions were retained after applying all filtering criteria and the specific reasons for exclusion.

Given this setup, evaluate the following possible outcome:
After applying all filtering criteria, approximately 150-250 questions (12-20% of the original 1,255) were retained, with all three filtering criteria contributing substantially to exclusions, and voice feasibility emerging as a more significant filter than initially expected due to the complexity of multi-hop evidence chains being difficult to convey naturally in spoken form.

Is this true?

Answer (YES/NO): NO